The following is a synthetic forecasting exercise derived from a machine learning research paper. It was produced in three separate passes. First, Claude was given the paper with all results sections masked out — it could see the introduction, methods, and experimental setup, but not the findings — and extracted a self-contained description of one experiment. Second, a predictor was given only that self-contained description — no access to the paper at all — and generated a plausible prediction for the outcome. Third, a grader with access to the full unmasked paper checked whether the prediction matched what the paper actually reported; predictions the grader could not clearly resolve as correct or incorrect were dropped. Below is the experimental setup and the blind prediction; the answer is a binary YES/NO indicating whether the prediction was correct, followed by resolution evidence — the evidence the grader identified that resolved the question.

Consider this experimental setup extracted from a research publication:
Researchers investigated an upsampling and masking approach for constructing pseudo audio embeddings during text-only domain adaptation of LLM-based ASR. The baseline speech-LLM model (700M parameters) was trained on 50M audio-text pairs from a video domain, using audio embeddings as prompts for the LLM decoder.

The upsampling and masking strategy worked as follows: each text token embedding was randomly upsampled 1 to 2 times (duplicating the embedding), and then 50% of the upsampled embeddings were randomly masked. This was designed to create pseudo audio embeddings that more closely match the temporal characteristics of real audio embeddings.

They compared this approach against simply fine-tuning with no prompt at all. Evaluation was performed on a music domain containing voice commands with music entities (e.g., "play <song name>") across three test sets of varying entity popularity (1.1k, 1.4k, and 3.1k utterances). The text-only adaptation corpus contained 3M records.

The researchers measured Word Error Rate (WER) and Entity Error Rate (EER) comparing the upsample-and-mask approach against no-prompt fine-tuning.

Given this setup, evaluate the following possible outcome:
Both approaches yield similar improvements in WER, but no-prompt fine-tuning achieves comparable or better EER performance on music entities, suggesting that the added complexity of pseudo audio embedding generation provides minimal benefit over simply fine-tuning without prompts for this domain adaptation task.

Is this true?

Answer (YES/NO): YES